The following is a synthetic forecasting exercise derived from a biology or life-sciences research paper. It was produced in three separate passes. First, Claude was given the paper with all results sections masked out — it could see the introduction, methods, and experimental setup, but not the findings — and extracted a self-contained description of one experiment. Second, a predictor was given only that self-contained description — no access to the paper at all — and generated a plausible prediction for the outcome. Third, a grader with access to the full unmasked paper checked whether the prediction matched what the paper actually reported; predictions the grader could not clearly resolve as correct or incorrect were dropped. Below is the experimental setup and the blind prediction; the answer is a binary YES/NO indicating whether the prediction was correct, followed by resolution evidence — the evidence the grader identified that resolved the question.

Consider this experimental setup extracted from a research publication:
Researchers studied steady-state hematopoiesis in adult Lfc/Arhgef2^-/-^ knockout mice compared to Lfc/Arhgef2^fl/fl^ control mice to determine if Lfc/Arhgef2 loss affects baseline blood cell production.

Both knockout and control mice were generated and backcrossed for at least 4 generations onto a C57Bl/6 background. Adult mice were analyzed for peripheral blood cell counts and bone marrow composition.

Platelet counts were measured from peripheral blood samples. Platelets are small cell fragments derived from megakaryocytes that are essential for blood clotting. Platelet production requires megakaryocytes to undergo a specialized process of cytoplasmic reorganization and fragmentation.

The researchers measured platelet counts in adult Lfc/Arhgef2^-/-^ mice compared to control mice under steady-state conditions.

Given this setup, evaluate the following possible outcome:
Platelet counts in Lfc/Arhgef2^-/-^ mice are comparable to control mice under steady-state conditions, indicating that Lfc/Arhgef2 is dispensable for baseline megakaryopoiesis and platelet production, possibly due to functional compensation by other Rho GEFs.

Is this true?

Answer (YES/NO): NO